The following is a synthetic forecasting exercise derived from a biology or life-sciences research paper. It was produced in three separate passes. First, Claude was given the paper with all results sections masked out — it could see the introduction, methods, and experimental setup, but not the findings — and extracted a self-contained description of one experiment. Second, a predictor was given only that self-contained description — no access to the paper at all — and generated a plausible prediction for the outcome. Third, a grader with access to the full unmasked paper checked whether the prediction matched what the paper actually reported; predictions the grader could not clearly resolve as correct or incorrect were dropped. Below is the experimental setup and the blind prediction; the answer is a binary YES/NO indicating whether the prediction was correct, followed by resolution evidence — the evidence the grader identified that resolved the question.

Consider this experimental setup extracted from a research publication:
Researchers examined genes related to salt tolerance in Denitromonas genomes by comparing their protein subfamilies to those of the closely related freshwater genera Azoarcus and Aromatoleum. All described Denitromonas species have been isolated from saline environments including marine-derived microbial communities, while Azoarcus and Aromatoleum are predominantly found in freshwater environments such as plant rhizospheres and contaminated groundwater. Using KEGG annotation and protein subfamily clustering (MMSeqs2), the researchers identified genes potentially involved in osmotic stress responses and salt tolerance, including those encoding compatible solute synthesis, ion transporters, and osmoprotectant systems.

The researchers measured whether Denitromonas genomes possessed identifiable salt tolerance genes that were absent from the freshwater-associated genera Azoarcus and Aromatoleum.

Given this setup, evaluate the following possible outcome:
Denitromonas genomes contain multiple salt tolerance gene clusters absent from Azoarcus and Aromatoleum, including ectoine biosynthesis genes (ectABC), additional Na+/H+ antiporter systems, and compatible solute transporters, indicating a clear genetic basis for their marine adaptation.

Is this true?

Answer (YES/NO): NO